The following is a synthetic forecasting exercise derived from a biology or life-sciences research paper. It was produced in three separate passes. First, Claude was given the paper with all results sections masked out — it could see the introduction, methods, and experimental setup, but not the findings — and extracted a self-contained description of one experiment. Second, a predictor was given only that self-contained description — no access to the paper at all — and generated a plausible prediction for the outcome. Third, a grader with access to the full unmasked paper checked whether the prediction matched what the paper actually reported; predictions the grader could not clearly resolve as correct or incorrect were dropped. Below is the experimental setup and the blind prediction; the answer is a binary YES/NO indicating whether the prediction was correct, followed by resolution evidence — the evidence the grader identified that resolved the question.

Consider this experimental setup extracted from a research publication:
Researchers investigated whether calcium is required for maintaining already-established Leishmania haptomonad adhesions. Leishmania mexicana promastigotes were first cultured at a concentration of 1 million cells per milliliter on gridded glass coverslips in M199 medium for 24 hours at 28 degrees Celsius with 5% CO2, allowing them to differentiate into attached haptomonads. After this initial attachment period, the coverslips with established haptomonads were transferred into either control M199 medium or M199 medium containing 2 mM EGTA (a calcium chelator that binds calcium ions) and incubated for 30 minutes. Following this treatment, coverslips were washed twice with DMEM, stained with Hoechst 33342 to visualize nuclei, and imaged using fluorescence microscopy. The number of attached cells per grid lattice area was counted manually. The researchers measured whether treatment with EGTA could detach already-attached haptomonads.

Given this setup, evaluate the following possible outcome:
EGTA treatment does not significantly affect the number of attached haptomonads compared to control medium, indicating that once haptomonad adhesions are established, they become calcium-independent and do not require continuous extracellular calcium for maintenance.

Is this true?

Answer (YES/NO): YES